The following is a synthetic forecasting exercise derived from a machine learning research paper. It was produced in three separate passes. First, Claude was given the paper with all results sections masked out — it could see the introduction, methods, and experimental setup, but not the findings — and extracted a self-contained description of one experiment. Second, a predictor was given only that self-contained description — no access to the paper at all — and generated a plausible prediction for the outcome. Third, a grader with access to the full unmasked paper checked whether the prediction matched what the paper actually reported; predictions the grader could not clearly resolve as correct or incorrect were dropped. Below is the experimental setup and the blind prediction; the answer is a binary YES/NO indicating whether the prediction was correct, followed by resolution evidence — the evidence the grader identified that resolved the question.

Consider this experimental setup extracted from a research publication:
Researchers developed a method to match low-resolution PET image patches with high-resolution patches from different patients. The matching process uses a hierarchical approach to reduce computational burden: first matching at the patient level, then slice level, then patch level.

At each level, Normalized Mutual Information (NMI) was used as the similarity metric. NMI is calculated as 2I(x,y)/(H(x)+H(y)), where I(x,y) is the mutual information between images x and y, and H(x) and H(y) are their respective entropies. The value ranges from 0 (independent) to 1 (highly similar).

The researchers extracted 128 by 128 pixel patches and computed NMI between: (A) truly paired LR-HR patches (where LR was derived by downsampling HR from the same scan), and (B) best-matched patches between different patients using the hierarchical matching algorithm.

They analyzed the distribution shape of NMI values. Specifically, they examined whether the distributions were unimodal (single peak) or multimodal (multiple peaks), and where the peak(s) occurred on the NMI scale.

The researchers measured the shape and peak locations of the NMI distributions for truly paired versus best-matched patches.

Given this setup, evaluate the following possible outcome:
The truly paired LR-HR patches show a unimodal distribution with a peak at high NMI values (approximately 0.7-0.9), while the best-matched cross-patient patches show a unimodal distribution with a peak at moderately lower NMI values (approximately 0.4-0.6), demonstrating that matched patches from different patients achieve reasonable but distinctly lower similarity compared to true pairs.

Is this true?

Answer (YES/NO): NO